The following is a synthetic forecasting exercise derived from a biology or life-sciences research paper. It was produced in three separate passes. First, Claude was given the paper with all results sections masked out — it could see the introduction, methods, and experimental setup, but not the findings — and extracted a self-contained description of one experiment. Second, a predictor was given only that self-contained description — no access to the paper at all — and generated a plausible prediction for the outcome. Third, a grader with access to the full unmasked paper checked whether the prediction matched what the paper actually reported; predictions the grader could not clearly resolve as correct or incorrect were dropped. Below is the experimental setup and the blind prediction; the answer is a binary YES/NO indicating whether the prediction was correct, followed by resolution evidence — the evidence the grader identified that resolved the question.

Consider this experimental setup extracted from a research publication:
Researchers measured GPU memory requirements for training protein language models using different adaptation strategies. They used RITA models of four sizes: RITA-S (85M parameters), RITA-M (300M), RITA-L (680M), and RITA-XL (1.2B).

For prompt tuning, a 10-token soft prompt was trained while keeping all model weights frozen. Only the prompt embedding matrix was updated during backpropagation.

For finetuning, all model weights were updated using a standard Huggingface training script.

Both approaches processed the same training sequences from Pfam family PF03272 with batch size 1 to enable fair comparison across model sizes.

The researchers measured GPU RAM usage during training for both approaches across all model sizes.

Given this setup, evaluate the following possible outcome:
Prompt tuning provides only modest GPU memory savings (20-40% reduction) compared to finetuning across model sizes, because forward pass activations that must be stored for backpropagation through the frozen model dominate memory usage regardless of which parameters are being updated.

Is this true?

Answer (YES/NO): NO